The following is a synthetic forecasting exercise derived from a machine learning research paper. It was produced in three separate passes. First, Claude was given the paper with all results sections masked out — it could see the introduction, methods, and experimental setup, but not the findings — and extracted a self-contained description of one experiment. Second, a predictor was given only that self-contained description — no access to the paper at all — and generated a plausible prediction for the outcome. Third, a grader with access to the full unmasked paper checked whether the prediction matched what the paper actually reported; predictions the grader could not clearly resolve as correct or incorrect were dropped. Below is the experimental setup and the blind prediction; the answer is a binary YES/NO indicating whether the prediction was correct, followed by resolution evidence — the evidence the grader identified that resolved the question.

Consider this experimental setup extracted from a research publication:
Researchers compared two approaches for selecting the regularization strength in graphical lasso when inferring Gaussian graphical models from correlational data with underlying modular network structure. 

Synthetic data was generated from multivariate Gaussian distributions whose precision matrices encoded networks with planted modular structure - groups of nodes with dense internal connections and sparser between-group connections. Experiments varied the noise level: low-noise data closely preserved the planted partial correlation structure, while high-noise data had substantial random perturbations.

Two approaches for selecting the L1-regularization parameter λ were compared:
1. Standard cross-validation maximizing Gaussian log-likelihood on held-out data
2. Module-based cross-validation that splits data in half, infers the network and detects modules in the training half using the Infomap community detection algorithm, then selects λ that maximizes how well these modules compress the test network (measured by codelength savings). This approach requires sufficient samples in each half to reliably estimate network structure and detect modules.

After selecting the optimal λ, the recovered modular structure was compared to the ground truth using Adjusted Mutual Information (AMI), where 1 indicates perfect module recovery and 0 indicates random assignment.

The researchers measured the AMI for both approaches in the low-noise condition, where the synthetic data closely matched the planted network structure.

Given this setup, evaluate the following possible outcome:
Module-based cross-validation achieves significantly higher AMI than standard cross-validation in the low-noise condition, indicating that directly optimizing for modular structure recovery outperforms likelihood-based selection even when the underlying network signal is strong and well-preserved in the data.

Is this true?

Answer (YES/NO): NO